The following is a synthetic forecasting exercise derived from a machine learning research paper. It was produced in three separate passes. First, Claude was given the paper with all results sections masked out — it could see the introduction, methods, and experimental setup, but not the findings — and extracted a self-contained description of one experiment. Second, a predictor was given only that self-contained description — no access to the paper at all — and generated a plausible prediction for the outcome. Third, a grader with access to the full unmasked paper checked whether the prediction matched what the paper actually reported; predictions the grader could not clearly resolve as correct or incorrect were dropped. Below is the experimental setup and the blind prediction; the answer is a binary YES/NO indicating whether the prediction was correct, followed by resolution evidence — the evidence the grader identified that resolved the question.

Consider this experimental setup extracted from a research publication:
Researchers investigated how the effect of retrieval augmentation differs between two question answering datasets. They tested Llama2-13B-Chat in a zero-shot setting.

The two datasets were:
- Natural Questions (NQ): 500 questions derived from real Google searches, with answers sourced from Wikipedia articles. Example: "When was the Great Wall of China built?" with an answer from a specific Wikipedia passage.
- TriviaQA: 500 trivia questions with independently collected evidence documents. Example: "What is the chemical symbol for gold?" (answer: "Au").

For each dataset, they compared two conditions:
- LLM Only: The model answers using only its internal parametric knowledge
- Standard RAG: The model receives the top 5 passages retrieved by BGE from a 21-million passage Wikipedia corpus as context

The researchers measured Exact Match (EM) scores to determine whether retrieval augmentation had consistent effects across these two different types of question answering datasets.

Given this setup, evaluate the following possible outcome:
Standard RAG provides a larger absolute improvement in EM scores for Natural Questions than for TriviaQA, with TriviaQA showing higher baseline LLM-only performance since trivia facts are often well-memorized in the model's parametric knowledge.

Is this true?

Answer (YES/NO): YES